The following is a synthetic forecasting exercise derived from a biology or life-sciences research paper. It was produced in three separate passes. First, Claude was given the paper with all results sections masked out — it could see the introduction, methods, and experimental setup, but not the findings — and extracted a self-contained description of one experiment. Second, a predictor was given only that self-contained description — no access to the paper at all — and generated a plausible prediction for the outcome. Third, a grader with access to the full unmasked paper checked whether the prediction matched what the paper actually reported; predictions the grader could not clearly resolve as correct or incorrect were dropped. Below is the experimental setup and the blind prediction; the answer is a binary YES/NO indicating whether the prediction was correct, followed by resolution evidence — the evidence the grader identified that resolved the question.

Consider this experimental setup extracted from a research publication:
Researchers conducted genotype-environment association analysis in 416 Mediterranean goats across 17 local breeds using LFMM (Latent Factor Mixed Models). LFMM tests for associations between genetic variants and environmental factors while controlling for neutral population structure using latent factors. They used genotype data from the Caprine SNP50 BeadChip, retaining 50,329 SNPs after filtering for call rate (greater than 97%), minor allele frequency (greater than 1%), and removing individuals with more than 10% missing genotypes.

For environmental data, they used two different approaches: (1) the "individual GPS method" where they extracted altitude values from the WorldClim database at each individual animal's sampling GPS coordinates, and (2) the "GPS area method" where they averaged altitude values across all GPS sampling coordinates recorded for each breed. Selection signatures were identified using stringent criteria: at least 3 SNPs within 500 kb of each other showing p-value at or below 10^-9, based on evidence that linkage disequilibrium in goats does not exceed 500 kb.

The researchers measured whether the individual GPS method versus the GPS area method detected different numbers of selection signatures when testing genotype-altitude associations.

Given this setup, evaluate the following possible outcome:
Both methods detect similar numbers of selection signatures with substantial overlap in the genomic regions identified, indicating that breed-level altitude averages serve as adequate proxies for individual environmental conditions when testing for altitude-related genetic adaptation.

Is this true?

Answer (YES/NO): NO